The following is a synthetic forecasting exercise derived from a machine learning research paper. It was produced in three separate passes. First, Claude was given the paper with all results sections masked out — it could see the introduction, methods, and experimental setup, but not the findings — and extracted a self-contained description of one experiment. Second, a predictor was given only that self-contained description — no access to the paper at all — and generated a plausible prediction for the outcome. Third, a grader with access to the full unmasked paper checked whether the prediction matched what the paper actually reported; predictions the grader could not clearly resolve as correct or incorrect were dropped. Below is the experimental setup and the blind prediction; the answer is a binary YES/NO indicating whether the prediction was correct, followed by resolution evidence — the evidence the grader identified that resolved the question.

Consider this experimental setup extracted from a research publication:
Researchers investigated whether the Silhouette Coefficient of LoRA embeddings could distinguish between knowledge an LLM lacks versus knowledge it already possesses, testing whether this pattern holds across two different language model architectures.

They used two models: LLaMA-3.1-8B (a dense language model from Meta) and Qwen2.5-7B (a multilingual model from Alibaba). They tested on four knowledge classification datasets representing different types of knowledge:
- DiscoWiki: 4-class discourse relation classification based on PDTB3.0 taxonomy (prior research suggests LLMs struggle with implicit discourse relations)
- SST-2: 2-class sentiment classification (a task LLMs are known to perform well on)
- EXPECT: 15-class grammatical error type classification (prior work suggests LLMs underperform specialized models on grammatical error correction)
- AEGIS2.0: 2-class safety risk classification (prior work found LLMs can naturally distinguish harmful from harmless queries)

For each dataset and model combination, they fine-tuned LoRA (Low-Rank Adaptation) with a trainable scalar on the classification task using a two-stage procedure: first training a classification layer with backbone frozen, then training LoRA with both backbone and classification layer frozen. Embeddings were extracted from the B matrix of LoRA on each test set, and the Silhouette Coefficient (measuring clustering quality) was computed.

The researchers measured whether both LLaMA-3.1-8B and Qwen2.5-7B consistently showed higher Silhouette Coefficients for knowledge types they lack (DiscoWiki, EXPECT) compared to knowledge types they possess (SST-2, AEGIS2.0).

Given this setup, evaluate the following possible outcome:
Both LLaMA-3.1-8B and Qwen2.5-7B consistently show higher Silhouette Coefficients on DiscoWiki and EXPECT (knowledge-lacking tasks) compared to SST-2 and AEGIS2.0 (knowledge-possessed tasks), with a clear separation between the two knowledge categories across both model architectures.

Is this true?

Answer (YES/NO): YES